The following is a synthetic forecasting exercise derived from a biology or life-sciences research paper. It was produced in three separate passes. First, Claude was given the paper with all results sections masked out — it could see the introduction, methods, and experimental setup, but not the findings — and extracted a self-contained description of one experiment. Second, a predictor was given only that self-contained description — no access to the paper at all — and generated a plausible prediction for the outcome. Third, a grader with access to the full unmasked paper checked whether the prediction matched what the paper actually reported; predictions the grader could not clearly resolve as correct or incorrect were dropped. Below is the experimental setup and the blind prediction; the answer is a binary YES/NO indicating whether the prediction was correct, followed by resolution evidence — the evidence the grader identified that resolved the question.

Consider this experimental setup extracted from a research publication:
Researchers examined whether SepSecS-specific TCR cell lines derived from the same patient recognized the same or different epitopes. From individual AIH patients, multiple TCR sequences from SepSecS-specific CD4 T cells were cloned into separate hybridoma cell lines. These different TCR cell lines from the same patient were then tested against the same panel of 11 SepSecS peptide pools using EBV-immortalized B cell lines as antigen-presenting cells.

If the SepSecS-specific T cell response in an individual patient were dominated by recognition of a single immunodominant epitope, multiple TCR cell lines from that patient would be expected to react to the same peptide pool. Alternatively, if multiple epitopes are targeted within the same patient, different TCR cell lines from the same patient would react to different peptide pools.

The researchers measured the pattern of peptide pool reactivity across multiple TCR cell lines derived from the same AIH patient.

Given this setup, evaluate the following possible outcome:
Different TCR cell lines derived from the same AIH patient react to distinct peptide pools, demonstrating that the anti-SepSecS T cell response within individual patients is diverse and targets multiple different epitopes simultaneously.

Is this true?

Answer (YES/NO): NO